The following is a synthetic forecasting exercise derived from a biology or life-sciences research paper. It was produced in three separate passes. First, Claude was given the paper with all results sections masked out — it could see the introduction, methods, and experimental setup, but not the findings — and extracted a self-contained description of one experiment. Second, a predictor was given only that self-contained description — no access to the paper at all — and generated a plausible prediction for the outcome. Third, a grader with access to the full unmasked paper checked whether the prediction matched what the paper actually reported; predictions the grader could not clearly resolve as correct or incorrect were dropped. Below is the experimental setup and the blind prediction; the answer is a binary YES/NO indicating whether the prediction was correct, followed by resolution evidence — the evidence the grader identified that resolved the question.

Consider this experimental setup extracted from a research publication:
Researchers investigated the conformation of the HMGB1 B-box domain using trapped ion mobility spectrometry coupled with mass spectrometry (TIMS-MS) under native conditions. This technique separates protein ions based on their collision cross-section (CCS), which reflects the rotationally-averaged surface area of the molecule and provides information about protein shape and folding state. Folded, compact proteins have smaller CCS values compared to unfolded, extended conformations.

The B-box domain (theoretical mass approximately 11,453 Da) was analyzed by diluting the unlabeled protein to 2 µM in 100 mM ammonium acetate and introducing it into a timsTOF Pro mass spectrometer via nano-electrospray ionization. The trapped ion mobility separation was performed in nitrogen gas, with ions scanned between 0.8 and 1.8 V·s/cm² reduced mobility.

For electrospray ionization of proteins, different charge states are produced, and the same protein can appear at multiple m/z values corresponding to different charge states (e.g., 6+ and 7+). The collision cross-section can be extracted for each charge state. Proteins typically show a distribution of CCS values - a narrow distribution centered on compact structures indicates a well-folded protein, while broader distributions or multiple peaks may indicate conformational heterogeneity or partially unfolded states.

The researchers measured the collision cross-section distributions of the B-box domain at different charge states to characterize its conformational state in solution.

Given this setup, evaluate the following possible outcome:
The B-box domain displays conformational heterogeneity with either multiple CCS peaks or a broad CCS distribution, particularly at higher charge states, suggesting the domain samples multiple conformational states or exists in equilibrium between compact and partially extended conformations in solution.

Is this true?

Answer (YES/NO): YES